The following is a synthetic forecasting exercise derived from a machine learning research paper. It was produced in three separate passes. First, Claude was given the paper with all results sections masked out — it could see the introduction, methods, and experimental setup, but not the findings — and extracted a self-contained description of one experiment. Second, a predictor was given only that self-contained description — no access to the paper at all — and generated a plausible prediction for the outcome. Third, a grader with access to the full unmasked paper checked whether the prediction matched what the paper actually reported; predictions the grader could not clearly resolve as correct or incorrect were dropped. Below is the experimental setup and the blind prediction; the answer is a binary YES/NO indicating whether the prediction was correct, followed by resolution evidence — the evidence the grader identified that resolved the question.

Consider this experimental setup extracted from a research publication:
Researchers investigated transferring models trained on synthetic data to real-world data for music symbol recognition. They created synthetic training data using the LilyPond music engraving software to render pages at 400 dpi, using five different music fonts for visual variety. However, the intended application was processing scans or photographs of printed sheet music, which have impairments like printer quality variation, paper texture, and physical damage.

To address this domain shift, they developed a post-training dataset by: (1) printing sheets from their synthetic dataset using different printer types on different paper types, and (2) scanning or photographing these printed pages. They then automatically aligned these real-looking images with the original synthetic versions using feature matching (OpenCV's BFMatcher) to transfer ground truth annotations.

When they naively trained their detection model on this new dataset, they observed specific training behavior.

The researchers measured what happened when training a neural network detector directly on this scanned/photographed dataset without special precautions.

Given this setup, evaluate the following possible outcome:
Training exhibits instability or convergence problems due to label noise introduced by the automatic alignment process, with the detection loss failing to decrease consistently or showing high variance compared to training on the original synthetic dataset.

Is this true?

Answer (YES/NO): NO